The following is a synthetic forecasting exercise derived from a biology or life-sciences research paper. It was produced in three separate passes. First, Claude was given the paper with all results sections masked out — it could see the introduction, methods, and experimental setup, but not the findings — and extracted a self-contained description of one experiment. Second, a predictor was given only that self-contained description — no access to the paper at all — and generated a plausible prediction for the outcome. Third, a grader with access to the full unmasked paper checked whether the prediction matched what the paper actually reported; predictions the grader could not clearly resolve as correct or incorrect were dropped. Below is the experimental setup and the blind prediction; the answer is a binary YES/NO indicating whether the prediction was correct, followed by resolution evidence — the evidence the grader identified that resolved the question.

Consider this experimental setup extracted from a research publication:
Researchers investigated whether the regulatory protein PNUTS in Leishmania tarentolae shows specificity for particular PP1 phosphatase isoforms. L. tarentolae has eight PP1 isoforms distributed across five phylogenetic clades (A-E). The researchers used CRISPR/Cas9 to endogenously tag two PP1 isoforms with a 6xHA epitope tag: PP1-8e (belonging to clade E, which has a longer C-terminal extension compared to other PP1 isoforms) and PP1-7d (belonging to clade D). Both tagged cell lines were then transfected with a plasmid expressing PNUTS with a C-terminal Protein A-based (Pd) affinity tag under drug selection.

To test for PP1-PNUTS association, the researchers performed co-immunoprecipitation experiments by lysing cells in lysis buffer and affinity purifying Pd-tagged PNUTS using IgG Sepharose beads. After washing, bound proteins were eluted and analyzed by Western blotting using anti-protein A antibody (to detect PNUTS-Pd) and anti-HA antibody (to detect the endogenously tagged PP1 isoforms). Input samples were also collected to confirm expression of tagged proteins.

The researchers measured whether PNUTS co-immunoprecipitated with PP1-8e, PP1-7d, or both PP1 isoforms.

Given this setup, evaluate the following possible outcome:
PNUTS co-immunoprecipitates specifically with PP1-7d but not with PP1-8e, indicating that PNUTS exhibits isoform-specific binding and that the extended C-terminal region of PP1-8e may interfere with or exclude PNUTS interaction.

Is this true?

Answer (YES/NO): NO